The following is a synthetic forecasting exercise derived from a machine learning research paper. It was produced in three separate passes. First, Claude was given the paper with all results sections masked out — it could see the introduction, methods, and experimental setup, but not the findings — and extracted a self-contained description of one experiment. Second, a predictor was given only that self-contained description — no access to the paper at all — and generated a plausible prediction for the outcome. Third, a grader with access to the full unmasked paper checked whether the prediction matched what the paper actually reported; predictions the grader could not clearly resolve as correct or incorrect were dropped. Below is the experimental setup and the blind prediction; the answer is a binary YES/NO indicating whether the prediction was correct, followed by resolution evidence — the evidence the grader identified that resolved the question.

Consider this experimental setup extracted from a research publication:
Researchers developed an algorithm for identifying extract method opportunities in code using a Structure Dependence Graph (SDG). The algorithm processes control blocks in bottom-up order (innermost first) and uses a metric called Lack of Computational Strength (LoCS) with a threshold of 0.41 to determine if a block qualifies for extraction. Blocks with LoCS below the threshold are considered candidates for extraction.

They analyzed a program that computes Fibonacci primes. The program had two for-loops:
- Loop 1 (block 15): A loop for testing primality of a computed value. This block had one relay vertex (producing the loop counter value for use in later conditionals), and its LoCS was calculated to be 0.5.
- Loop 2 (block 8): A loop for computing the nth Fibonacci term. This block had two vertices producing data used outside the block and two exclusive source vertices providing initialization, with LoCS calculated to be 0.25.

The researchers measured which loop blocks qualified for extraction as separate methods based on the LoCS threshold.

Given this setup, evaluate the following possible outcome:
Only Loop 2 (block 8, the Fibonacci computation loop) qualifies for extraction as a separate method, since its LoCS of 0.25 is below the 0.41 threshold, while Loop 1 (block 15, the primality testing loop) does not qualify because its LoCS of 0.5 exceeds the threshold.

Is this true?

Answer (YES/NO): YES